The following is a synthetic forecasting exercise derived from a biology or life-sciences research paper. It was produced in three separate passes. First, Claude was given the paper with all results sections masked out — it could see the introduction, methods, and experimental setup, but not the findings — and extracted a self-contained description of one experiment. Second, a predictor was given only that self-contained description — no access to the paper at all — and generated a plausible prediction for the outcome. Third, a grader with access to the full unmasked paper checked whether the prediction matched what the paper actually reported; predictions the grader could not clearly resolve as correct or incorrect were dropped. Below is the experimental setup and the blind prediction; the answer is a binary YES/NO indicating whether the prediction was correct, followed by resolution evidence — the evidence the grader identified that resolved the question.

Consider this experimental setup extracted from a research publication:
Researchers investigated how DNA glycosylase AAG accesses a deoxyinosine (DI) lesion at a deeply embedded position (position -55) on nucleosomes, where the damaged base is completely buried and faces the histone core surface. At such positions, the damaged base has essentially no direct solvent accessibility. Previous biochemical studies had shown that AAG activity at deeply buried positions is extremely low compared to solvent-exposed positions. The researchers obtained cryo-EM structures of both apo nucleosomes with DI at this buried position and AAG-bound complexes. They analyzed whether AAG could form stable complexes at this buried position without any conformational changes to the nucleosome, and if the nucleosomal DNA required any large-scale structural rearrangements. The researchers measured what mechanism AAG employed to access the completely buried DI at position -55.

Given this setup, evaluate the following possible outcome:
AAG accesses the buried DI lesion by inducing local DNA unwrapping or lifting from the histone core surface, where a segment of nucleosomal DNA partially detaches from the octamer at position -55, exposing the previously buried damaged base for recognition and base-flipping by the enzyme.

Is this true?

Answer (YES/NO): YES